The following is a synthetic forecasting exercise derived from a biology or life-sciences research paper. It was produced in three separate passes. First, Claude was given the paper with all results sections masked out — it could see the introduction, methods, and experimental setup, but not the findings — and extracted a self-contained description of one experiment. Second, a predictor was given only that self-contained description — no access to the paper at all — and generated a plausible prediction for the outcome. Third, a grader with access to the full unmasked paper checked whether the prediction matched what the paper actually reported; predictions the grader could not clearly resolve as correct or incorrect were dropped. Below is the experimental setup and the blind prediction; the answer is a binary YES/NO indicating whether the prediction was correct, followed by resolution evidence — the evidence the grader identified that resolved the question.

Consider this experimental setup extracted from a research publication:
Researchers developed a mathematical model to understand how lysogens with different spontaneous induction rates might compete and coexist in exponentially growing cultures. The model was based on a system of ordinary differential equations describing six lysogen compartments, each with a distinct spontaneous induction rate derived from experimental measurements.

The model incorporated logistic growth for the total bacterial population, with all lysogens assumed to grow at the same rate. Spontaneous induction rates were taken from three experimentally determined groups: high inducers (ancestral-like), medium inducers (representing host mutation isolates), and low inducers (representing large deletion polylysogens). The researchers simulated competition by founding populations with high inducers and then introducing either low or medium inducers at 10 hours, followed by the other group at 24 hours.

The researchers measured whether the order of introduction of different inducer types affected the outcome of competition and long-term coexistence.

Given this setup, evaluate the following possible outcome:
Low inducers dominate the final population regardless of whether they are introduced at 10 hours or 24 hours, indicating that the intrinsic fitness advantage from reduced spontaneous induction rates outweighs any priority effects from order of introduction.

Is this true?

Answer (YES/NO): NO